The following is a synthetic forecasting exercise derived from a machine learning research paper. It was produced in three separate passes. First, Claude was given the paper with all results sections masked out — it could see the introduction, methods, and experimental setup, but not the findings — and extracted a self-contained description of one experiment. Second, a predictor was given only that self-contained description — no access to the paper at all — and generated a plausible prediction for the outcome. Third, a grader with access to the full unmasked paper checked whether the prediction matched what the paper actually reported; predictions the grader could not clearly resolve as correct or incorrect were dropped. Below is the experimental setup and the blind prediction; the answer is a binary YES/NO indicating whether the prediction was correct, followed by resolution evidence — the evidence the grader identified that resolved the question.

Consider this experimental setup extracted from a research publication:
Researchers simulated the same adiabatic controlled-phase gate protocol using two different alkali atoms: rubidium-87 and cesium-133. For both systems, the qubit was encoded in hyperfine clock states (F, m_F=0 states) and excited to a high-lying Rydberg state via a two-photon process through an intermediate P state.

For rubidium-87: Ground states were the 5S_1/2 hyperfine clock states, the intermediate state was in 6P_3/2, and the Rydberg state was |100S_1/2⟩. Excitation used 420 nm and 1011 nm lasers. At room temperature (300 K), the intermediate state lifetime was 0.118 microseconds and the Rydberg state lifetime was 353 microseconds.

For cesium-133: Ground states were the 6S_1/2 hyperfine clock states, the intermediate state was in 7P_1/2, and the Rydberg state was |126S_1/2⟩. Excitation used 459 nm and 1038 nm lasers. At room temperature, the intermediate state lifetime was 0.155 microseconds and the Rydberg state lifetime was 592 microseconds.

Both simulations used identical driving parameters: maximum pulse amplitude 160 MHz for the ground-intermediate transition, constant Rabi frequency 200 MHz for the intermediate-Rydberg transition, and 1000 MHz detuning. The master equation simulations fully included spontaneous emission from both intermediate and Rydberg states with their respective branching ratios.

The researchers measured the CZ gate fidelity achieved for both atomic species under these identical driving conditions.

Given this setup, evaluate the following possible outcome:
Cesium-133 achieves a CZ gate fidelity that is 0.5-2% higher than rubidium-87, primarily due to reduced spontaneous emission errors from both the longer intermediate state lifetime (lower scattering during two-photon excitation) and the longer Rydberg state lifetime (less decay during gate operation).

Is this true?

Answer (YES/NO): NO